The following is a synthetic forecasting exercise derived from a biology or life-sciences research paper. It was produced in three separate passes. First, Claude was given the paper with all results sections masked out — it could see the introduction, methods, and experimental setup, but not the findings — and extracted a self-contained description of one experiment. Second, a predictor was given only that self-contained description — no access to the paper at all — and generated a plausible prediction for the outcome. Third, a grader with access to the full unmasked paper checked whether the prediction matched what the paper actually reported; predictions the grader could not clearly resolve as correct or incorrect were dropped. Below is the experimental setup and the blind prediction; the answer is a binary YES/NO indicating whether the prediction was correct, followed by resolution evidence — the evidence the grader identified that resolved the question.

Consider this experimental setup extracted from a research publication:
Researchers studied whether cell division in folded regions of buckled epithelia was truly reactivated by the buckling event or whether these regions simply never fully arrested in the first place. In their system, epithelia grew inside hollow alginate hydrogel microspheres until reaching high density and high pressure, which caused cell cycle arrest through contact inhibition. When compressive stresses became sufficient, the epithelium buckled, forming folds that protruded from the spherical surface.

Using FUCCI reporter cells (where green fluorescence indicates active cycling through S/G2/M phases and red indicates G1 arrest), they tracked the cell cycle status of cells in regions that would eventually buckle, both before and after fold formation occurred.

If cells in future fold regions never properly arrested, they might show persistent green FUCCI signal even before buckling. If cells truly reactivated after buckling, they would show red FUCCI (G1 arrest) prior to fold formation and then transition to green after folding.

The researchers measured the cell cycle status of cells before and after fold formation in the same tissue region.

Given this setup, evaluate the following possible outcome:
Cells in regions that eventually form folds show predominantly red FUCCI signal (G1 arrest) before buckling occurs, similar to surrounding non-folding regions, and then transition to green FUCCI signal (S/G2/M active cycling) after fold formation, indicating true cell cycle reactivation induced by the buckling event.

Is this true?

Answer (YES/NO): YES